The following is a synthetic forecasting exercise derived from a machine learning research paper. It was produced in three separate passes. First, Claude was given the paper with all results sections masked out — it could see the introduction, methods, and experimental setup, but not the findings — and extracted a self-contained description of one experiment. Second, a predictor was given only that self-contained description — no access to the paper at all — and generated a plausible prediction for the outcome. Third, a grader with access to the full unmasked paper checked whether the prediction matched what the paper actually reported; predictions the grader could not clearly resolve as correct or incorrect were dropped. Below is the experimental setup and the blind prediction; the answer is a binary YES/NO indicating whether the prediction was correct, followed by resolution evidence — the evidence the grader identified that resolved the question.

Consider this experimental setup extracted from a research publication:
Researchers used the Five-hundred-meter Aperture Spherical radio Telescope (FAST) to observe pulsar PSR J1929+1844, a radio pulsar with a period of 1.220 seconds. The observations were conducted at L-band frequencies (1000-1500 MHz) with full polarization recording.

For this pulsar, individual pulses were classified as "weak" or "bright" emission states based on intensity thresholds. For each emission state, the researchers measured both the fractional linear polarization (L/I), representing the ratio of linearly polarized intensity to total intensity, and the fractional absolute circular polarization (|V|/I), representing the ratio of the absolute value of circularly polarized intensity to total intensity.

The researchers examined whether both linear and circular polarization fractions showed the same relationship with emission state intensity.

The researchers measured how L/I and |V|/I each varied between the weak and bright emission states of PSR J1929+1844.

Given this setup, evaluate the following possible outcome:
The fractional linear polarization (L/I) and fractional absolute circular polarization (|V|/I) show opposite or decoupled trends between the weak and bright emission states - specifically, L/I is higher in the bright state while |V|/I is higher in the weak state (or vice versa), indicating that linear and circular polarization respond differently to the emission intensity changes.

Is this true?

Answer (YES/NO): NO